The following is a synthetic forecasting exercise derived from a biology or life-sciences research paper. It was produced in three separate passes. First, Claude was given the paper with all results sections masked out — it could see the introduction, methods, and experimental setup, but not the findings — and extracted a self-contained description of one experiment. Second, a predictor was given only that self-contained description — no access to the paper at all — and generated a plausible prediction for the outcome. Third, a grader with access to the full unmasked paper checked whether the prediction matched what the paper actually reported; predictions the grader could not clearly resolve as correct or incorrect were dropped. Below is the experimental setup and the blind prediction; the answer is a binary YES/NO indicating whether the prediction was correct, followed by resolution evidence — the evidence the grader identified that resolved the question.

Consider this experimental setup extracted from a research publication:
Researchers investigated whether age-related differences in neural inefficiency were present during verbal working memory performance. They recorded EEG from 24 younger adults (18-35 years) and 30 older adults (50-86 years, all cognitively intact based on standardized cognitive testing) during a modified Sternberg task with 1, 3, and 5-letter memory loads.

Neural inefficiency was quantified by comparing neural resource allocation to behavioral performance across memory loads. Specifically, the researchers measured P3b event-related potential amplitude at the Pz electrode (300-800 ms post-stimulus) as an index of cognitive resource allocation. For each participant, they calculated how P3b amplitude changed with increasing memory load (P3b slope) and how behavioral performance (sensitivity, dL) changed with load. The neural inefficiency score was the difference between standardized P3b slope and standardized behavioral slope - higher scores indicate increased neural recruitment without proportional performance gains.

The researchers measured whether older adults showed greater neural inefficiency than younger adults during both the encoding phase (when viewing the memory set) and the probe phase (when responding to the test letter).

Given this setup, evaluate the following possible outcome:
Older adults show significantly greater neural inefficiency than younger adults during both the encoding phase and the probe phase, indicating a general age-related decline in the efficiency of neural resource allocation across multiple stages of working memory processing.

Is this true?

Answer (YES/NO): NO